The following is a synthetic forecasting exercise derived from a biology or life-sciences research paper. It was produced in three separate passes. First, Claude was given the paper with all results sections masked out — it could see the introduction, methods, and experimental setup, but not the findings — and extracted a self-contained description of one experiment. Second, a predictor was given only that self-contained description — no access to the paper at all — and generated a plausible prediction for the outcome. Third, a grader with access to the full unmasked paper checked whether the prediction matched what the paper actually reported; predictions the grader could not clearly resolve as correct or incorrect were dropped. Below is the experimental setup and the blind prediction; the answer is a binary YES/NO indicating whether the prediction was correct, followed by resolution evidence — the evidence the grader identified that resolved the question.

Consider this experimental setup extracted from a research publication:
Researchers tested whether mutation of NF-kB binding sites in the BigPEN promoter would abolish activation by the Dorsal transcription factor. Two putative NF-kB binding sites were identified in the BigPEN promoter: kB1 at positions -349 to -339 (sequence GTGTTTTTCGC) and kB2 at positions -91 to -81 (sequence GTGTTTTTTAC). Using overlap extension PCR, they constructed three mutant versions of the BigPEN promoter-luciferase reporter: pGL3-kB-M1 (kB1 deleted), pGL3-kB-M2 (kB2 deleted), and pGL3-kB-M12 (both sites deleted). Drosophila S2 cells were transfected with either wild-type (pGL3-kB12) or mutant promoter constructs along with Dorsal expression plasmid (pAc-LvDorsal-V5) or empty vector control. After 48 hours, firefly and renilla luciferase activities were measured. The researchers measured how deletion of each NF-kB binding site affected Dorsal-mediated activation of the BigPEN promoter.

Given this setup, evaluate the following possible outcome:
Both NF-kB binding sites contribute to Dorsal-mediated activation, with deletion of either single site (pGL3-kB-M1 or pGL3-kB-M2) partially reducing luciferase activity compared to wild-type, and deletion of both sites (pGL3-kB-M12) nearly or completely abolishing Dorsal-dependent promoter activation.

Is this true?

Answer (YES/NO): YES